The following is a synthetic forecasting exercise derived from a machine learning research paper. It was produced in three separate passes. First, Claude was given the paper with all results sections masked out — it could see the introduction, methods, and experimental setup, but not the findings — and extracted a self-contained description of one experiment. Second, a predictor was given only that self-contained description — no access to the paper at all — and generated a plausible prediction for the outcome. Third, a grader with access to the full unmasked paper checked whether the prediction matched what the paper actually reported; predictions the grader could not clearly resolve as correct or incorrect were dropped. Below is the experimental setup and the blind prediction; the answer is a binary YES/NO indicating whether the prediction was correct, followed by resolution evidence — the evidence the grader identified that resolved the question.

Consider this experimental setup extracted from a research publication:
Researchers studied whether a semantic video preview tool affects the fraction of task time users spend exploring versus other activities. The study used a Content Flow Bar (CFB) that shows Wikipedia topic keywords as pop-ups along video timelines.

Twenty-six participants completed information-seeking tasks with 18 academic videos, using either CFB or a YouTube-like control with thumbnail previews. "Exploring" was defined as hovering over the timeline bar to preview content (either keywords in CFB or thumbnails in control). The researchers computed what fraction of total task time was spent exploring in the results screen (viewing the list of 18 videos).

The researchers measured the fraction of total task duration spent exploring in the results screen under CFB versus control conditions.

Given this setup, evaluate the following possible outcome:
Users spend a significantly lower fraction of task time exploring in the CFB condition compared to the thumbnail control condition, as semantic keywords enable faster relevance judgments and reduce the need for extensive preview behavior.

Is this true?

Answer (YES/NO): NO